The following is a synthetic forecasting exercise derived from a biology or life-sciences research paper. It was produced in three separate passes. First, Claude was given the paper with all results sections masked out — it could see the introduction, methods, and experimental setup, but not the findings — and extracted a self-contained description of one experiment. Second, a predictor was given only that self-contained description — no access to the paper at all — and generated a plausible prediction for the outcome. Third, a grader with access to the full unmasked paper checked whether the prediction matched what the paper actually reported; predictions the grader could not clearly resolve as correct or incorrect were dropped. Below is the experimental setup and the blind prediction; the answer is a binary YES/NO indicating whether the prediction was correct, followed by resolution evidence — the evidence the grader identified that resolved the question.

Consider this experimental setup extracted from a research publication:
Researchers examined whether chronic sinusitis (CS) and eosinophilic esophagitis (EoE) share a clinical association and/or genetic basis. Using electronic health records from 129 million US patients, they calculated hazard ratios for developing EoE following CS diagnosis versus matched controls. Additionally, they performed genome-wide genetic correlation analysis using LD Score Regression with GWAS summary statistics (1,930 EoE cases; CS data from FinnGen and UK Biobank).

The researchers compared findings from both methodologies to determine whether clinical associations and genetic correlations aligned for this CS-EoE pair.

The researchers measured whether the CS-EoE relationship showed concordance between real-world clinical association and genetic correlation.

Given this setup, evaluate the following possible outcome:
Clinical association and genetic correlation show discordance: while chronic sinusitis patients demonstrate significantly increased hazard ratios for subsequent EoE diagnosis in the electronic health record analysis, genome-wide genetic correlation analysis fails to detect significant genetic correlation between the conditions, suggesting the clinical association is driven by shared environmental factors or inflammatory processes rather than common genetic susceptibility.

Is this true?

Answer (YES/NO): YES